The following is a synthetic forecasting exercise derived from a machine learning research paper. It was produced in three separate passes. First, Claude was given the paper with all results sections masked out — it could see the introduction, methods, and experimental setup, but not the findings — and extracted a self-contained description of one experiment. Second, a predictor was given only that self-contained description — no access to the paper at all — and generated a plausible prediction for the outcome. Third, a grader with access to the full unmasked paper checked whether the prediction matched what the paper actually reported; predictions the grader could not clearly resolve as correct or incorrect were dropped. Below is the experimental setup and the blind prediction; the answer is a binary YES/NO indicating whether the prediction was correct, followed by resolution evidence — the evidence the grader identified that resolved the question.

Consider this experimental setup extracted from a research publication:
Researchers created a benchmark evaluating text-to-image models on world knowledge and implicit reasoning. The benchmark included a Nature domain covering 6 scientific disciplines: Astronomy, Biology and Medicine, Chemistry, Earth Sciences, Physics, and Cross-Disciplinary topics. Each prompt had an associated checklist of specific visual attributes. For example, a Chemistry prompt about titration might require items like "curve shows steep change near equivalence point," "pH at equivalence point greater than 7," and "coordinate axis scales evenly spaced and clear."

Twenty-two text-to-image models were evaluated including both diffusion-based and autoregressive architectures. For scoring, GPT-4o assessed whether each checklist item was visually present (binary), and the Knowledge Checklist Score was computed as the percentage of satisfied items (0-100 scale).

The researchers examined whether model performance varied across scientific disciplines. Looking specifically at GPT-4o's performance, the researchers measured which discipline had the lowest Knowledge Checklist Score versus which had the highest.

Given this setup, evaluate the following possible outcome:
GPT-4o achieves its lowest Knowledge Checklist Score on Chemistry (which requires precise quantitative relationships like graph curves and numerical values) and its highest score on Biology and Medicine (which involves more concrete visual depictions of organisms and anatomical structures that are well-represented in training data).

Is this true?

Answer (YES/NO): NO